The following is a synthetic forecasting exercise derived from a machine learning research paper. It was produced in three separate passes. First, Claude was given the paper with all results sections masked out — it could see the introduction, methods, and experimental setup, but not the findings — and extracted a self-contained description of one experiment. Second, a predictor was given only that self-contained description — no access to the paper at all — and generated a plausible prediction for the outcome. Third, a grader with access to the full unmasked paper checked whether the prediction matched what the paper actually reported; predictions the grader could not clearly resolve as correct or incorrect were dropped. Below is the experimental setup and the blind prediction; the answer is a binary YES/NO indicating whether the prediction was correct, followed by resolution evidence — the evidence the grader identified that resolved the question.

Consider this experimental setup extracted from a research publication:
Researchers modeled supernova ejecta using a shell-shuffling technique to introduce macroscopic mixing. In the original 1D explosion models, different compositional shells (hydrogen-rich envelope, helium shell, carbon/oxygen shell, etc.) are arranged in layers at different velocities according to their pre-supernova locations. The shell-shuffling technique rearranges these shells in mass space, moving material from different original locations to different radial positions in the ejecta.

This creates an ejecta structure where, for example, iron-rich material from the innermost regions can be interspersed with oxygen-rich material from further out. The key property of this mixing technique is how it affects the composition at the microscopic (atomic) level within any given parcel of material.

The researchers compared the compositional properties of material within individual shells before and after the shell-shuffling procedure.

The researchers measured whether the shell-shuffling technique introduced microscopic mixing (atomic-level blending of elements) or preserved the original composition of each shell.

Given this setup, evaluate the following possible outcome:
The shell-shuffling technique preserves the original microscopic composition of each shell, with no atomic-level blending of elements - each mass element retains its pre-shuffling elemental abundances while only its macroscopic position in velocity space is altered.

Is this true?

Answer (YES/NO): YES